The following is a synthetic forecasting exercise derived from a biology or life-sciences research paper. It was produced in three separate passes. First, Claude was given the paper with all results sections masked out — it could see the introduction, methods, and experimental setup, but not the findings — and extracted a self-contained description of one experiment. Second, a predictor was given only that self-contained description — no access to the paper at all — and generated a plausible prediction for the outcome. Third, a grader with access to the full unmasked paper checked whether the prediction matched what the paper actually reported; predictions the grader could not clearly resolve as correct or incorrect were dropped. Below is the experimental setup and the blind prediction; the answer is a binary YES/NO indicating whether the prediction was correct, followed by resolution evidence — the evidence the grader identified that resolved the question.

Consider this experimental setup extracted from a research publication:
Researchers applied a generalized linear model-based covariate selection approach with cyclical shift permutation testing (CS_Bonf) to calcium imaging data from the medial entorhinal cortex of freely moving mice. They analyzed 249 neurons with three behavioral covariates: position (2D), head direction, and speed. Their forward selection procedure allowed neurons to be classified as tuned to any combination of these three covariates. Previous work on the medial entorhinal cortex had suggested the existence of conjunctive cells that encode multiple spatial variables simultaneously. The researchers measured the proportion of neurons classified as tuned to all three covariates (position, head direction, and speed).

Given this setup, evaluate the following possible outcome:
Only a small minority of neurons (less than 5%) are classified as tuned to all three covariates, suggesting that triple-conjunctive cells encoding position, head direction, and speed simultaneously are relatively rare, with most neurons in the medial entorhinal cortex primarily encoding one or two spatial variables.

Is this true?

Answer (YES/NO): NO